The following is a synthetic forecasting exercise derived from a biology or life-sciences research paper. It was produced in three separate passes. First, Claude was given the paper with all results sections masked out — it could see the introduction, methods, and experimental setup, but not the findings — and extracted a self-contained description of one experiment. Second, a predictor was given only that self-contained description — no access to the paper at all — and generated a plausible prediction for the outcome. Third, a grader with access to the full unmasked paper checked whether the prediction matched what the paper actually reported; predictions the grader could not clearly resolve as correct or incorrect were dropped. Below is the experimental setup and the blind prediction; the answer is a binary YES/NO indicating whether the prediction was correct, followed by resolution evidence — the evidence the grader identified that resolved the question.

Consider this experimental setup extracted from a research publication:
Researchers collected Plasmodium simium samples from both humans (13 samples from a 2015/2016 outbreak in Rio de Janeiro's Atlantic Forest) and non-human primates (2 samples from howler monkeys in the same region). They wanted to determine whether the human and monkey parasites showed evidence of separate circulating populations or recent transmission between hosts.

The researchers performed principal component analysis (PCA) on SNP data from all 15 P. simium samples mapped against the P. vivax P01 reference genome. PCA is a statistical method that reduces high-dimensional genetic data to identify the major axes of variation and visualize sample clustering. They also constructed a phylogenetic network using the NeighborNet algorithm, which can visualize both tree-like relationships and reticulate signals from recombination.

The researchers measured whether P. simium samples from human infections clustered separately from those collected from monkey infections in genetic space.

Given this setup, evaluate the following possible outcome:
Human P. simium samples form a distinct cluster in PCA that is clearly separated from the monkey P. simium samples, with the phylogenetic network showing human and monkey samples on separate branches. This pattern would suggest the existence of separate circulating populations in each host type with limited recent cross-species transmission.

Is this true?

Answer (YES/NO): NO